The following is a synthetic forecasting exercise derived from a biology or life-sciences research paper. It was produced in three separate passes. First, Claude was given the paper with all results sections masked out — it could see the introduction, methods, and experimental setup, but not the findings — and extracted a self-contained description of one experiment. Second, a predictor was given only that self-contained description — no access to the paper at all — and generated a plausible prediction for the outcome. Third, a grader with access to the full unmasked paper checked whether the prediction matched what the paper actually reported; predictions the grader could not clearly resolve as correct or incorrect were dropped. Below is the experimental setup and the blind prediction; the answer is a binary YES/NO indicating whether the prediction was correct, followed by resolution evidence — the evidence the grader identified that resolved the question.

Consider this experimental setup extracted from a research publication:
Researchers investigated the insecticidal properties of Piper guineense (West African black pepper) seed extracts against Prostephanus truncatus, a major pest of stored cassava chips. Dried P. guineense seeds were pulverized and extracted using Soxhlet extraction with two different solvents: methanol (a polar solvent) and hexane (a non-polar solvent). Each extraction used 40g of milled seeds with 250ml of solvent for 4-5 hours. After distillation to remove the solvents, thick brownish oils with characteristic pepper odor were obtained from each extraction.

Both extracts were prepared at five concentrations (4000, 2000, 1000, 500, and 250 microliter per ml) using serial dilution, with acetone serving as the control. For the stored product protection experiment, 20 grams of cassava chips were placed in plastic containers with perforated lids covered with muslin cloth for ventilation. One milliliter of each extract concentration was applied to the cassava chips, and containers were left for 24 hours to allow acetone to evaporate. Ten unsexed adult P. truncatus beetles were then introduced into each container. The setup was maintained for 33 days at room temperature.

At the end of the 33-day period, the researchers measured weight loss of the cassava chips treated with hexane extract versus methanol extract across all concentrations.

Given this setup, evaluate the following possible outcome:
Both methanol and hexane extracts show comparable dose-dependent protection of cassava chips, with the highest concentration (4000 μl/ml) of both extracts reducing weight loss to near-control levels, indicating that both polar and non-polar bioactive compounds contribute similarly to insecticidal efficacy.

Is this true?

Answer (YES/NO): NO